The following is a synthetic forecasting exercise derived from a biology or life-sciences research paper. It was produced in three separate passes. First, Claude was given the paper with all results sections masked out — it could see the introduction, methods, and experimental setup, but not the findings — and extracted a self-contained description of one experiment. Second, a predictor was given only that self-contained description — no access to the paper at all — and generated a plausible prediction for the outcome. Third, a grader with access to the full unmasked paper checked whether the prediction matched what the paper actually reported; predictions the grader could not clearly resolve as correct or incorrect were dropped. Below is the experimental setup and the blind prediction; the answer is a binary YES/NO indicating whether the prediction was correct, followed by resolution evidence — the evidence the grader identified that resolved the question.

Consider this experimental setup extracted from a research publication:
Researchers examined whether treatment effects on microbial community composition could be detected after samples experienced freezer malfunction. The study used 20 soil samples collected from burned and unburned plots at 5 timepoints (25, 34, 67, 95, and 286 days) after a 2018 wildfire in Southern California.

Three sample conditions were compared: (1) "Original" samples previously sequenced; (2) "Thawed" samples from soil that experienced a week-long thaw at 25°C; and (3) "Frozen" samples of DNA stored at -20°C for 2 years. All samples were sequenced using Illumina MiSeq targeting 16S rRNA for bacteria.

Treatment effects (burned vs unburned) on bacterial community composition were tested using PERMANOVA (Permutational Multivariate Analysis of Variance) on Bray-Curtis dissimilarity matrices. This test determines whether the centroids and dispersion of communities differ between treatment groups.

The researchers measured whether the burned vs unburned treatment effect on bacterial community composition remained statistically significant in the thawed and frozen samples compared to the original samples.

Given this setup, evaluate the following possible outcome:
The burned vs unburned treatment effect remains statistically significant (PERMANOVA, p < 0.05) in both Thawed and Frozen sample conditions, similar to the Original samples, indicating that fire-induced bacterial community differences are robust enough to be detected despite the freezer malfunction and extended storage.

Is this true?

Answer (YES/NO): YES